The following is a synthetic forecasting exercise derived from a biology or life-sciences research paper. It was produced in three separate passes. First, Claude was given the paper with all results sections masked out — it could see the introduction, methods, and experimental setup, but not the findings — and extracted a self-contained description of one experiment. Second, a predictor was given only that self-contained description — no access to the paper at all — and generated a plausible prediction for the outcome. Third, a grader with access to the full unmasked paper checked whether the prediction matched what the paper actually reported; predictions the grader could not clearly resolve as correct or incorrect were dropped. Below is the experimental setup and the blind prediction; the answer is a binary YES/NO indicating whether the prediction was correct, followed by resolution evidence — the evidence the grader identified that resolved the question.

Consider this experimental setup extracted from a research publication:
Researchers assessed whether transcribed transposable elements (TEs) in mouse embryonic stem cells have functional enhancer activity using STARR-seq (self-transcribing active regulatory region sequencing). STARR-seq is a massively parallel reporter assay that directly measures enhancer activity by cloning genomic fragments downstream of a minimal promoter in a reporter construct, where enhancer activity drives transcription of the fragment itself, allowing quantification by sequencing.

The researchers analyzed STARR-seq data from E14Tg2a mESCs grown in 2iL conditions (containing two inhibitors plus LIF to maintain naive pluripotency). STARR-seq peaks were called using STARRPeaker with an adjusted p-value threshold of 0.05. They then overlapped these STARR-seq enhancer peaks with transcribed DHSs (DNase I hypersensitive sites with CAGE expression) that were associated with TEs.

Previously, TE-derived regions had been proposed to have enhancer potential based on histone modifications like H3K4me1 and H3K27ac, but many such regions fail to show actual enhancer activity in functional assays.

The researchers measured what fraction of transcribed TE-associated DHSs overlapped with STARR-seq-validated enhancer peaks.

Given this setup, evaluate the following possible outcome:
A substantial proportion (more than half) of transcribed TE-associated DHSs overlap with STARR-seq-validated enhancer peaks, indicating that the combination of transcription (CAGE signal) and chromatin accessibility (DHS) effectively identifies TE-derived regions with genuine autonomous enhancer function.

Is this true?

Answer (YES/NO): NO